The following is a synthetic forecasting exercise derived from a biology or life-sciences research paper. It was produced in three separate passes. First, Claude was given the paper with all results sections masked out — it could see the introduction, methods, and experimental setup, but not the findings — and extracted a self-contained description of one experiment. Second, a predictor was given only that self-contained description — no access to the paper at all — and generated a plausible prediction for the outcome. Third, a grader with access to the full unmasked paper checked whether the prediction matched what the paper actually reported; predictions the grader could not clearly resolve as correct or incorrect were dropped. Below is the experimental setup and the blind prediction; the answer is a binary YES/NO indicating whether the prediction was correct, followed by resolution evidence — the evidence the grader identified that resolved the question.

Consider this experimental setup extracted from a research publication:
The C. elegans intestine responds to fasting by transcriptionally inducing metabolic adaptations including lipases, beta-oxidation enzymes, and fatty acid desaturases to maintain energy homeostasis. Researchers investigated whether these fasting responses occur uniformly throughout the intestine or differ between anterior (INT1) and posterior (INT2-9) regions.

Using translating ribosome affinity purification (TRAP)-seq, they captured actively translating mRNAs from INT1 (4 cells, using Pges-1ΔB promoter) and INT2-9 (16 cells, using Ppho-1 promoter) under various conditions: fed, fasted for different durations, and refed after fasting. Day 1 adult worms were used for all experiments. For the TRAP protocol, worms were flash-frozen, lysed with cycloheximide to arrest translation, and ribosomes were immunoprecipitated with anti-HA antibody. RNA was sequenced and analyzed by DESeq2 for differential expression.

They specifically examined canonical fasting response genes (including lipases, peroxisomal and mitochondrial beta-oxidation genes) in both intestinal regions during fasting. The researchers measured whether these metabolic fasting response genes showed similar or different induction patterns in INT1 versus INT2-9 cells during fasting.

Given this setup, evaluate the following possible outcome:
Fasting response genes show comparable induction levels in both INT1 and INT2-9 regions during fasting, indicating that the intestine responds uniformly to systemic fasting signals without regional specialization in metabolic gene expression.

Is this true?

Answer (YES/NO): NO